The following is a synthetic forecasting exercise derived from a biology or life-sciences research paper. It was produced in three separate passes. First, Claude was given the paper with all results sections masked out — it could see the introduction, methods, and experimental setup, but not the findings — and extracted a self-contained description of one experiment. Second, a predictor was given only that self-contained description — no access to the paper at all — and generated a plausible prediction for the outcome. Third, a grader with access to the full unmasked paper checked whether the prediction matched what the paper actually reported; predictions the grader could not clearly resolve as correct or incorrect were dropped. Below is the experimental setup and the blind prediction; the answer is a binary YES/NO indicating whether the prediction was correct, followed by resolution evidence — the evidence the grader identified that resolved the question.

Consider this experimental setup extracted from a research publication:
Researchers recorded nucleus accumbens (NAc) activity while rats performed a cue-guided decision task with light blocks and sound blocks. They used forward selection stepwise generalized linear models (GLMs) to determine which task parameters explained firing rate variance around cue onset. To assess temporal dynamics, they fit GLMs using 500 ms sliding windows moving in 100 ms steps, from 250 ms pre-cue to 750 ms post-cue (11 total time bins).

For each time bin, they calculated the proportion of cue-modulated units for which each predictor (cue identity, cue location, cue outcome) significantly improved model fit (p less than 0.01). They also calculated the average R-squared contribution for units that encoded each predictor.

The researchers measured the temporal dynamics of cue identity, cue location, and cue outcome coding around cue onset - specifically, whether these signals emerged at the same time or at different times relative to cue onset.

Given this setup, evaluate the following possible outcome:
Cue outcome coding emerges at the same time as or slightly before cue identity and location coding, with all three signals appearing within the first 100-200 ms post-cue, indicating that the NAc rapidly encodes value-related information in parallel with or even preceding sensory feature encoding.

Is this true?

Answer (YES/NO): NO